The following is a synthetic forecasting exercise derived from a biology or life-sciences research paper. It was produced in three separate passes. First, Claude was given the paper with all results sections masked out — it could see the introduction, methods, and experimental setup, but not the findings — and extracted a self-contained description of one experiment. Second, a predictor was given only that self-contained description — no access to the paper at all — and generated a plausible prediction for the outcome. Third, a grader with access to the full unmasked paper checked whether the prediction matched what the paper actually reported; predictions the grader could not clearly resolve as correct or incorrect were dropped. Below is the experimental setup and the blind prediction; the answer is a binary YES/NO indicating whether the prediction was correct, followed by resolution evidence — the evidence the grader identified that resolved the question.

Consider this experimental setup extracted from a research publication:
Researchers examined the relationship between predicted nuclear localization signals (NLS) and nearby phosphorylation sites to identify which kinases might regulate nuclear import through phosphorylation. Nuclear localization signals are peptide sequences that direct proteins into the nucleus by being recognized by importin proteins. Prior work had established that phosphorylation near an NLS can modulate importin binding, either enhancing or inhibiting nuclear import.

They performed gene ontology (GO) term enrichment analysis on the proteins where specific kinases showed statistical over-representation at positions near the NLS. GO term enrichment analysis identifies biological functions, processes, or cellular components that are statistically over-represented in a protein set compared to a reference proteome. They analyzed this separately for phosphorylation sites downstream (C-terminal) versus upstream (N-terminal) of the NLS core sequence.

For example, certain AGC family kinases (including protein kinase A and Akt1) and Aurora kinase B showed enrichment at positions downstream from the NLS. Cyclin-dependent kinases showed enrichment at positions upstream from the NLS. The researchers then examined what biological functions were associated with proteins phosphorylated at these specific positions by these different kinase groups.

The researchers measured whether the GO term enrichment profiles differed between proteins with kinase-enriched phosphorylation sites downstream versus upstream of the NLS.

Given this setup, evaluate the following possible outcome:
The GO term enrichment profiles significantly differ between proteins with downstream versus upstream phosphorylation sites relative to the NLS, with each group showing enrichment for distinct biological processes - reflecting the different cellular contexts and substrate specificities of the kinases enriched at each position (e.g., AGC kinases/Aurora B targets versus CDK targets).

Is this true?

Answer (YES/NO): NO